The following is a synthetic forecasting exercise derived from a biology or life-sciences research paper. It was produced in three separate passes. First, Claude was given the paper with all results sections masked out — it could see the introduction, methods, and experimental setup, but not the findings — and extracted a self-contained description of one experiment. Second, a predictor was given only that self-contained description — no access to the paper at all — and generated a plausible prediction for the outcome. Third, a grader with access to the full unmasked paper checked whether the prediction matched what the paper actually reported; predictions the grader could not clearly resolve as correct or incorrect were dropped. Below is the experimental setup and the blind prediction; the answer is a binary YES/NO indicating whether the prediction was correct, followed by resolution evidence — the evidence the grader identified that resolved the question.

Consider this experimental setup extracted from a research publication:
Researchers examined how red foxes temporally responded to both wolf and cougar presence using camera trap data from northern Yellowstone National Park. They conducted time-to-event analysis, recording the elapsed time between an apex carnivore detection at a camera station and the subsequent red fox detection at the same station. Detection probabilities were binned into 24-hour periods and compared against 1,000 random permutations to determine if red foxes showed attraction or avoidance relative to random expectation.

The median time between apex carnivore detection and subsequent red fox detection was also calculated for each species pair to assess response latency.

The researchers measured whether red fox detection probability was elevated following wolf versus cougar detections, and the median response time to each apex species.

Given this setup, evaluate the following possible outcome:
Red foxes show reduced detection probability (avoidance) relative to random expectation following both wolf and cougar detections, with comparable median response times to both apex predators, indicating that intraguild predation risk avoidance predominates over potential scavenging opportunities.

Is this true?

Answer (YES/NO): NO